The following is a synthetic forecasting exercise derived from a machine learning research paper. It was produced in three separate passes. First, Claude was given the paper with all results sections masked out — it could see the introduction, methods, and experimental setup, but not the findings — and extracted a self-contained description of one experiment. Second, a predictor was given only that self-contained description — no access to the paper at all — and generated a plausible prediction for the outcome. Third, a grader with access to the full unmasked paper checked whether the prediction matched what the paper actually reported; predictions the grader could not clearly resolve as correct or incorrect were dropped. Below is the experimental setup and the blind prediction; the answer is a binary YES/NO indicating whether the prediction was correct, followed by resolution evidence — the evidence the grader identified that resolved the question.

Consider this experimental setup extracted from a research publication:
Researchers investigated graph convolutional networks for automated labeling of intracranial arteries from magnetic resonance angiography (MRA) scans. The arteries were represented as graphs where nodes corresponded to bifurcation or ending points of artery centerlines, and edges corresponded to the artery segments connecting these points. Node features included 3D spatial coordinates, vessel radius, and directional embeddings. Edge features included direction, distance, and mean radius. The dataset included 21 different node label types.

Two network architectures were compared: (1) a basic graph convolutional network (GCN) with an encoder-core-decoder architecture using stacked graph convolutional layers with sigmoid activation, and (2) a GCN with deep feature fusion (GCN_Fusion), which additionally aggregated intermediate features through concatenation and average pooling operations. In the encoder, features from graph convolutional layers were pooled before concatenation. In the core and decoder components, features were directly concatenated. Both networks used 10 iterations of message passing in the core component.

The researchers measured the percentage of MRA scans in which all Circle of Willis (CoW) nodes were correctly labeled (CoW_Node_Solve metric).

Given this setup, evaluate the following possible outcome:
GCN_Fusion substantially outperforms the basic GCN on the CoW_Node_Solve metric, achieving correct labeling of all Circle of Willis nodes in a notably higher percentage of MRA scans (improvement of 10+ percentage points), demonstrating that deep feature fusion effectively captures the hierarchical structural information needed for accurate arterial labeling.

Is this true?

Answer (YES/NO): NO